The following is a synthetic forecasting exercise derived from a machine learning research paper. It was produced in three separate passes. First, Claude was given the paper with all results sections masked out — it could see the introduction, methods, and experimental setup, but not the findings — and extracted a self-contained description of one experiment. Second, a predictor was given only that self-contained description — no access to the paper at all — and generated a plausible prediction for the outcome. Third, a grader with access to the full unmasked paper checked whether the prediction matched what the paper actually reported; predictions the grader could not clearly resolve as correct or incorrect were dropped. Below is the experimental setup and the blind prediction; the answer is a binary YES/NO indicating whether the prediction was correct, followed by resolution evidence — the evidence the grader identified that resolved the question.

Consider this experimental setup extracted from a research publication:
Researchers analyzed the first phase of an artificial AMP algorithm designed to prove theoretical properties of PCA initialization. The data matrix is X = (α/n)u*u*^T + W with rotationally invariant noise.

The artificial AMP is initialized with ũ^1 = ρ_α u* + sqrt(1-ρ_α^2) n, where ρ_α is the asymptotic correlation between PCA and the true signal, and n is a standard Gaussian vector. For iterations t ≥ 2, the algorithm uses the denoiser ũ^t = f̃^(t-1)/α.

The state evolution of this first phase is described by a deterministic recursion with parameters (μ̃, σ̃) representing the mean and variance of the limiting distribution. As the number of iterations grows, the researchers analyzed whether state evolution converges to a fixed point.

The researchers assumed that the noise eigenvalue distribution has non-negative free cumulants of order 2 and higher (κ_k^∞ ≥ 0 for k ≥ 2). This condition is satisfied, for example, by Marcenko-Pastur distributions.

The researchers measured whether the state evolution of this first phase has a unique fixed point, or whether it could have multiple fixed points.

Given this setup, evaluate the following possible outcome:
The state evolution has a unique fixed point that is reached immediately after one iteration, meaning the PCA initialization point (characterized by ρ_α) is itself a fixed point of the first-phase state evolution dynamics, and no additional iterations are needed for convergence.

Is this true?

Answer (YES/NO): NO